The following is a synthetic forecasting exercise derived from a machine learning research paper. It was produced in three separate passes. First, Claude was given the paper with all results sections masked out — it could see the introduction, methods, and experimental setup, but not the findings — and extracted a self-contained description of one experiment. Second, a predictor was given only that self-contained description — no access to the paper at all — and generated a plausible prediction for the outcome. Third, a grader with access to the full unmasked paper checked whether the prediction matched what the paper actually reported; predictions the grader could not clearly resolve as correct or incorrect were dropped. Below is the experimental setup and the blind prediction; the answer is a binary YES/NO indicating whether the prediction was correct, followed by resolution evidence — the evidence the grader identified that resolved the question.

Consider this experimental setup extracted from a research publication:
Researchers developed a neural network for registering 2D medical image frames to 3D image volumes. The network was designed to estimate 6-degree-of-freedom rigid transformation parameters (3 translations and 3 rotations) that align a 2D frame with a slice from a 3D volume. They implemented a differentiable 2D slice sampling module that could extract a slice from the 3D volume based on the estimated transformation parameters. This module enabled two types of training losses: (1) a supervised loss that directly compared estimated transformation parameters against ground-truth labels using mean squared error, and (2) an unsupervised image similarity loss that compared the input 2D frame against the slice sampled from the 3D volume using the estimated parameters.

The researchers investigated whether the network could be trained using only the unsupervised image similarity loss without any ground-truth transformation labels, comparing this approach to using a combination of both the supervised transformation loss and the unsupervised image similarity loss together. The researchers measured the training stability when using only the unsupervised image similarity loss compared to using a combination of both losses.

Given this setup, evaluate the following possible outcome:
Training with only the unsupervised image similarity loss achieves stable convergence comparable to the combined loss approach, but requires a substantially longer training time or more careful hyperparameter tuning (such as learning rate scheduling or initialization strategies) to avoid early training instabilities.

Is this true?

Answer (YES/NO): NO